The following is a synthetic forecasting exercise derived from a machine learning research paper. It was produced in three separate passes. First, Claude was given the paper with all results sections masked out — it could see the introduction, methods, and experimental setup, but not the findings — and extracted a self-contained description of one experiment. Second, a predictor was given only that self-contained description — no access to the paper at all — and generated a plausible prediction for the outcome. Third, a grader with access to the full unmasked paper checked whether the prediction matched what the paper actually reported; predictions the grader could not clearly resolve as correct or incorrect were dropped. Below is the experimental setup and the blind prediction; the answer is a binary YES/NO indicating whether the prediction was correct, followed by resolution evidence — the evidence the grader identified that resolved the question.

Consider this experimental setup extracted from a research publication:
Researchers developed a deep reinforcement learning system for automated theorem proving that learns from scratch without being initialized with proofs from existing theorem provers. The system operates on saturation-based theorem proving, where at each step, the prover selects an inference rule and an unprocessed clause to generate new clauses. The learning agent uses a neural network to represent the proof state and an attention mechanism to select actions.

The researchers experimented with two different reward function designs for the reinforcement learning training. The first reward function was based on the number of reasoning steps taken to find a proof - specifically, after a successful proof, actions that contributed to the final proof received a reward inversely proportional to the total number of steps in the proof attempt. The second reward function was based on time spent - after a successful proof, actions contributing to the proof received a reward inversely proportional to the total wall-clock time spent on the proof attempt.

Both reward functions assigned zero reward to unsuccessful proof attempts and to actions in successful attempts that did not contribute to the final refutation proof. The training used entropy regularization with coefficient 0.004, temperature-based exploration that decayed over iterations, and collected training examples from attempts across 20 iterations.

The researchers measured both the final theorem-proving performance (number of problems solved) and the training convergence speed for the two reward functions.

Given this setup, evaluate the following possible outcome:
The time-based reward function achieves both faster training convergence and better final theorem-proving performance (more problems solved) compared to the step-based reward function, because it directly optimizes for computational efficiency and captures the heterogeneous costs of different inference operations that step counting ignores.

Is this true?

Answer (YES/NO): NO